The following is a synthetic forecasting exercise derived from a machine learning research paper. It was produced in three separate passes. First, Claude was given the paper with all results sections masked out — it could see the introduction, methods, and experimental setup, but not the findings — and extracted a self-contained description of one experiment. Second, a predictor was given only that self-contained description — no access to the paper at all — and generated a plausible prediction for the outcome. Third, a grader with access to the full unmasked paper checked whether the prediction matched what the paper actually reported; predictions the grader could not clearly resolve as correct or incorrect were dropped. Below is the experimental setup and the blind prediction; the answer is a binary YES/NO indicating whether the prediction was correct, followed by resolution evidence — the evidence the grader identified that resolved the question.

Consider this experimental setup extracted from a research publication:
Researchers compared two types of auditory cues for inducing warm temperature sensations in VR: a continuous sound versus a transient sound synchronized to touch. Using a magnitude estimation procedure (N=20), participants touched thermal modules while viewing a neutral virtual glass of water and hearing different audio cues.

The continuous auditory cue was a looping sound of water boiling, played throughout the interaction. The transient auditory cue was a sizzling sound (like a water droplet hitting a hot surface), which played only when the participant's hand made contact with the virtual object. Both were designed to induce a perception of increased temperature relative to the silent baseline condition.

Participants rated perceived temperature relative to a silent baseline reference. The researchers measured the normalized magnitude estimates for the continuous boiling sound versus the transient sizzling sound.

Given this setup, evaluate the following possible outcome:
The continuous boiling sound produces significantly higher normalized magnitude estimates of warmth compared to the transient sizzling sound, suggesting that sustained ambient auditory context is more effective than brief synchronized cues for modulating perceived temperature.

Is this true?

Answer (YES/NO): NO